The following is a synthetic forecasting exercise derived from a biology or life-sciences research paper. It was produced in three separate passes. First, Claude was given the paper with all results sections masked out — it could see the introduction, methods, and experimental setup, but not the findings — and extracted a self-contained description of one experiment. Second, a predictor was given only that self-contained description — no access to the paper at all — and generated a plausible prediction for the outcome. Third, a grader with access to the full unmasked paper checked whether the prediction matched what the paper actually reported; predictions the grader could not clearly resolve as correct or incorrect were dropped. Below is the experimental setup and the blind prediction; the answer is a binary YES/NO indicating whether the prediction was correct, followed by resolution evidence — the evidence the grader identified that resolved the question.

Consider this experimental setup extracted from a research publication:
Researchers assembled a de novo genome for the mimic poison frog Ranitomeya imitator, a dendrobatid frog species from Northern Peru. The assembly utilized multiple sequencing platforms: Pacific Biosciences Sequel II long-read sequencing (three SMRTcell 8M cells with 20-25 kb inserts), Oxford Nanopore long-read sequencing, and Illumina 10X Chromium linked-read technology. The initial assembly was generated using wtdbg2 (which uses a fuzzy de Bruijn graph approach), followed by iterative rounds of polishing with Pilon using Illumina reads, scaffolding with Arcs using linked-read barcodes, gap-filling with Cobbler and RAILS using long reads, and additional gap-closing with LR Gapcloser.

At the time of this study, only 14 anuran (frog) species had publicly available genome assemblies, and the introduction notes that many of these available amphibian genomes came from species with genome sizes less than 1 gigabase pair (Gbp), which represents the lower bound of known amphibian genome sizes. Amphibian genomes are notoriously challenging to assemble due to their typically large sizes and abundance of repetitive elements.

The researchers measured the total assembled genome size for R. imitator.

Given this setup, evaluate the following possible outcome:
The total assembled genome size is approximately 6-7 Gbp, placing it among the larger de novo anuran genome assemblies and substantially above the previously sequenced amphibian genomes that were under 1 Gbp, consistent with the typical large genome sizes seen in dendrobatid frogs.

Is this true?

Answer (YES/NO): YES